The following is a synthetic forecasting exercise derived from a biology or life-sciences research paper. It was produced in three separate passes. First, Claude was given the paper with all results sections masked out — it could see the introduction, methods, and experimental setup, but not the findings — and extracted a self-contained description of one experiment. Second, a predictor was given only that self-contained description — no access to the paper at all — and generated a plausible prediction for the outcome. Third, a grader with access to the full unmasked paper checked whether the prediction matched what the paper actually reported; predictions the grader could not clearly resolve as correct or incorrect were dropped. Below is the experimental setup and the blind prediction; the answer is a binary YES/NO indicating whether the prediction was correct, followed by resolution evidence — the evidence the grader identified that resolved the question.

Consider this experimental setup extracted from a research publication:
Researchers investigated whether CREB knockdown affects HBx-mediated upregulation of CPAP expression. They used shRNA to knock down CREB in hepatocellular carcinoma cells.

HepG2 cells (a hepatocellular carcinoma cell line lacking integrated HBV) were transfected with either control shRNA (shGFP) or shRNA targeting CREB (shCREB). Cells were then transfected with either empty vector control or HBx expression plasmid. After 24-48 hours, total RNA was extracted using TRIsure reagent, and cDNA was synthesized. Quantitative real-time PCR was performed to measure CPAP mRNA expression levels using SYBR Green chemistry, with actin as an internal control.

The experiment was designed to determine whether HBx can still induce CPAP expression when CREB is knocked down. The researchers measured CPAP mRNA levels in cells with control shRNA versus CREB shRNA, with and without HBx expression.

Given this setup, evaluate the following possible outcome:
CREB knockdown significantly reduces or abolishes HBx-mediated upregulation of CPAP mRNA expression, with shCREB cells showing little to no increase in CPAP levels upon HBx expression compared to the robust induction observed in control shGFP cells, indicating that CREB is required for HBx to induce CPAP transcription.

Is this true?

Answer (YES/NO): NO